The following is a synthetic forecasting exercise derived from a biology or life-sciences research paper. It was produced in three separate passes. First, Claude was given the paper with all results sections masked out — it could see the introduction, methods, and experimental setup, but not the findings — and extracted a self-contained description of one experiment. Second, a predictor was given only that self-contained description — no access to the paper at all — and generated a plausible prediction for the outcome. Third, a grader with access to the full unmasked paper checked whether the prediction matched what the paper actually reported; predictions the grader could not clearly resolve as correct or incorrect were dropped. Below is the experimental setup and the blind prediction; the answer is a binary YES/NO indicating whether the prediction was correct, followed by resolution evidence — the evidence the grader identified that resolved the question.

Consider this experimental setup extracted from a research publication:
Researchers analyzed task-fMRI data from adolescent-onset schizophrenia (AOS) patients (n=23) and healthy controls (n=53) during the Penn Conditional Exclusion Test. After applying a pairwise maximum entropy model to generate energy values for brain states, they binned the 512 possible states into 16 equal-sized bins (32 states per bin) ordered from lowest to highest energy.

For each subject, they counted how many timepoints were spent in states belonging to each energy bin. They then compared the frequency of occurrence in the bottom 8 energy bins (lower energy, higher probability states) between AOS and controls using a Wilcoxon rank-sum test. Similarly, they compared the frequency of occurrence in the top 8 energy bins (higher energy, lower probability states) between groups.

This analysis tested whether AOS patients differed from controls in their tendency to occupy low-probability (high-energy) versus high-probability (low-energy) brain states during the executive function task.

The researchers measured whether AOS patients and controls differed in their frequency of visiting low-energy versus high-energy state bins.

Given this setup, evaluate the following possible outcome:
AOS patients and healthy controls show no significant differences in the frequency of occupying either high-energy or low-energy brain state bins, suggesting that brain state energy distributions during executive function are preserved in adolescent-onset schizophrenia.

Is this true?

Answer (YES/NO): NO